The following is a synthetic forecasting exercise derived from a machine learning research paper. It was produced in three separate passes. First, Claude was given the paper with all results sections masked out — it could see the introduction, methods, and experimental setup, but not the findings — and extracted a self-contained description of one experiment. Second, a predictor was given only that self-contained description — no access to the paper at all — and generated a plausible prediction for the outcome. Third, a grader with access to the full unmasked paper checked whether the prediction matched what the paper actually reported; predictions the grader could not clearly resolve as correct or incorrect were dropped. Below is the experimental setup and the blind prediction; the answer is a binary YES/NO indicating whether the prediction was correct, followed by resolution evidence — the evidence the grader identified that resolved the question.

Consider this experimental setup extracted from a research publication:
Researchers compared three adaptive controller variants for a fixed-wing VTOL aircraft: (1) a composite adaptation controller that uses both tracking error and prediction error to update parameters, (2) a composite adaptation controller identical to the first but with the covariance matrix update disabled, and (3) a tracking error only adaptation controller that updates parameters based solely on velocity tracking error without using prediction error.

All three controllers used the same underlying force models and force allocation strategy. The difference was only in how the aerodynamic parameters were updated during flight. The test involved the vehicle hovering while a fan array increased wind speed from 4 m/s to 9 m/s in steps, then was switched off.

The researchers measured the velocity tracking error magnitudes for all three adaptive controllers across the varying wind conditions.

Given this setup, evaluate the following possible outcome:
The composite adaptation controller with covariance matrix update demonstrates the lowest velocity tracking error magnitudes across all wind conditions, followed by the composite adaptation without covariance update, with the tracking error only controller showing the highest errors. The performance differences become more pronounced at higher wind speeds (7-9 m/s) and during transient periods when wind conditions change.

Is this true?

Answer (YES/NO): NO